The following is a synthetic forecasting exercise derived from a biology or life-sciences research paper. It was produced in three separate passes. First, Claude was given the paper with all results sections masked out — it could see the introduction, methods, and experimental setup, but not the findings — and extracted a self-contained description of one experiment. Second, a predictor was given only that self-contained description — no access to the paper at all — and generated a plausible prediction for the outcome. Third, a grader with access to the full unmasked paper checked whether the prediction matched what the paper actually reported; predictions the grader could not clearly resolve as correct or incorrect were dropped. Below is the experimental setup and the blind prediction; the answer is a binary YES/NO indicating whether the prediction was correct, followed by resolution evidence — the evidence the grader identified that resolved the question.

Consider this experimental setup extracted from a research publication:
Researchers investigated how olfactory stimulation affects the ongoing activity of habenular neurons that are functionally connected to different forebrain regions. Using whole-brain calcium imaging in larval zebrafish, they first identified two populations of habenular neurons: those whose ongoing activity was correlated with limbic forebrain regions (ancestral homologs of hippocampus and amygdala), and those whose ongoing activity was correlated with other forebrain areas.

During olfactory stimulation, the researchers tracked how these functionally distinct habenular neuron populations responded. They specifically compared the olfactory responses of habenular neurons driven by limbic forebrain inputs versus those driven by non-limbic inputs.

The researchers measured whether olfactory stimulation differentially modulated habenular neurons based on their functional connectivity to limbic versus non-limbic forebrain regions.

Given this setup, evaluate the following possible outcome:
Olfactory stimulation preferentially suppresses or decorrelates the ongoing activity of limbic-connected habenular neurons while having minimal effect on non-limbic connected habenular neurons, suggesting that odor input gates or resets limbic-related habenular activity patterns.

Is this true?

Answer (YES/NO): YES